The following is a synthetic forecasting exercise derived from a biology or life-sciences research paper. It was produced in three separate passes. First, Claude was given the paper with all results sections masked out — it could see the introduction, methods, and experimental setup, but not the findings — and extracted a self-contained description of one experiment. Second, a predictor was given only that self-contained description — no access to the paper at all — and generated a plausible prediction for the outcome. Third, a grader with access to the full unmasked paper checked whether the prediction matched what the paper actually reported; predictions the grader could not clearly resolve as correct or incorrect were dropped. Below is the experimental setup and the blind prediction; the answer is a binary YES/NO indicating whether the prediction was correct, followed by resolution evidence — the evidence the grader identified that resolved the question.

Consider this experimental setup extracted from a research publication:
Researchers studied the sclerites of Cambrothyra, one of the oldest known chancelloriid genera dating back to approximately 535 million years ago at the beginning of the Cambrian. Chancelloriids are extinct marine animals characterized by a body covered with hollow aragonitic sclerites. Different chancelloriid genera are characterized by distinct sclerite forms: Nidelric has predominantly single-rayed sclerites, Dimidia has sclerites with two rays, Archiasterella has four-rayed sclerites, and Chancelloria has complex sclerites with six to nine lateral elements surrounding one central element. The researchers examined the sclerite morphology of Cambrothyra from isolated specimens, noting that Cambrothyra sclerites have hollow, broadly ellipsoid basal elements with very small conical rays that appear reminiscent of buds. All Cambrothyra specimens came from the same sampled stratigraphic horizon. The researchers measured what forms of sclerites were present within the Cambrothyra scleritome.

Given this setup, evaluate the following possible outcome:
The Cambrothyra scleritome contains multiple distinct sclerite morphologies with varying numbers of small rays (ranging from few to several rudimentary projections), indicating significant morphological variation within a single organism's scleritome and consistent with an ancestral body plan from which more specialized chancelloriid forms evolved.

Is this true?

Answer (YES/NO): YES